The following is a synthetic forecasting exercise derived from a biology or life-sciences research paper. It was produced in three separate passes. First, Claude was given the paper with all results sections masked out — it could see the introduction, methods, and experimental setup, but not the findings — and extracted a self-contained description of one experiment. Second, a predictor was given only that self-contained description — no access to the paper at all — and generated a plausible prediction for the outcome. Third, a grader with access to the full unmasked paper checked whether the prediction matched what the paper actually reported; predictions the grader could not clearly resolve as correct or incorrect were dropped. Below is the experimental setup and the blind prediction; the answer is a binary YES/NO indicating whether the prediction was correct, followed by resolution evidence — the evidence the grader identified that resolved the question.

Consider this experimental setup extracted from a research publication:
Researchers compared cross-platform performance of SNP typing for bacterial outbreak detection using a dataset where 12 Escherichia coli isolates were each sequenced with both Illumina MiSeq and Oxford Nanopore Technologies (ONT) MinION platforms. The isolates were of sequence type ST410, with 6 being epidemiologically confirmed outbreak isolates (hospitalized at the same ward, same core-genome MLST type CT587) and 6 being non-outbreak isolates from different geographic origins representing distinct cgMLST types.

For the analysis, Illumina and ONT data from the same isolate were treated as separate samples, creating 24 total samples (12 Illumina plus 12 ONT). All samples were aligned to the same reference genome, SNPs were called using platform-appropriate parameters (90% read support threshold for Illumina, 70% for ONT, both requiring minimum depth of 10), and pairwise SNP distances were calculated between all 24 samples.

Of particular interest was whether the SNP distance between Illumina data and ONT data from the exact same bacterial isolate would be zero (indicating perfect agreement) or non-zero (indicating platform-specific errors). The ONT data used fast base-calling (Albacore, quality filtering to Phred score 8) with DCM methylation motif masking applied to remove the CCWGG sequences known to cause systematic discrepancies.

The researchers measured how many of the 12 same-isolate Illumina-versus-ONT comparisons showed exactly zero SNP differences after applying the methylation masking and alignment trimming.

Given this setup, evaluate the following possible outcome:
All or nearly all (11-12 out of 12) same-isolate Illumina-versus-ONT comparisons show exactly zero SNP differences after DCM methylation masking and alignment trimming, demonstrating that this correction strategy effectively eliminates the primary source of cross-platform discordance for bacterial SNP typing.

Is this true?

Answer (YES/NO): YES